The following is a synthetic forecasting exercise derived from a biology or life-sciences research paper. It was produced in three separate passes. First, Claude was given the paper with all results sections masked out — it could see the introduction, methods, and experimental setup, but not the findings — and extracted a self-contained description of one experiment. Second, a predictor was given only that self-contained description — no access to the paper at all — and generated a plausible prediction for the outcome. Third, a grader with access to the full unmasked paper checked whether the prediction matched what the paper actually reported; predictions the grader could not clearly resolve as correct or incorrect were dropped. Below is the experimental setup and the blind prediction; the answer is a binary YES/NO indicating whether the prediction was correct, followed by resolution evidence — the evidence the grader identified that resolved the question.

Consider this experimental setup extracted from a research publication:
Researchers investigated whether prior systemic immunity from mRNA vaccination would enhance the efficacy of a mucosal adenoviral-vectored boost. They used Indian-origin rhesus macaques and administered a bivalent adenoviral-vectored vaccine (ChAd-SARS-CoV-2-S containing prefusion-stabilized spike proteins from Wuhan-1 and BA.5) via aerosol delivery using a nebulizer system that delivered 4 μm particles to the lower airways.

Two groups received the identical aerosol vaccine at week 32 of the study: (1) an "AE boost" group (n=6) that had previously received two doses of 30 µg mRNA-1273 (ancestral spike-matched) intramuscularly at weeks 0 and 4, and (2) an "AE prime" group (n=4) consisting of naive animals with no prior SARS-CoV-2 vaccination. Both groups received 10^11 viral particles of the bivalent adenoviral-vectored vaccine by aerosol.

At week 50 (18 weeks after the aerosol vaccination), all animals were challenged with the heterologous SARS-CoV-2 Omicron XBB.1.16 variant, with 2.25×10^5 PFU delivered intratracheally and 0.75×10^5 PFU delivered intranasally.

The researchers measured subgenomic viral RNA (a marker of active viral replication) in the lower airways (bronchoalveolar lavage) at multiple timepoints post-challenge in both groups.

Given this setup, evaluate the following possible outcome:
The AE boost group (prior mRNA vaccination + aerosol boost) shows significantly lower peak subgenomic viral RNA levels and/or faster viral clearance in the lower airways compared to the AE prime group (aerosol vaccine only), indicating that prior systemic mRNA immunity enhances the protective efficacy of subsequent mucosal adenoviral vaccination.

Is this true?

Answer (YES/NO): NO